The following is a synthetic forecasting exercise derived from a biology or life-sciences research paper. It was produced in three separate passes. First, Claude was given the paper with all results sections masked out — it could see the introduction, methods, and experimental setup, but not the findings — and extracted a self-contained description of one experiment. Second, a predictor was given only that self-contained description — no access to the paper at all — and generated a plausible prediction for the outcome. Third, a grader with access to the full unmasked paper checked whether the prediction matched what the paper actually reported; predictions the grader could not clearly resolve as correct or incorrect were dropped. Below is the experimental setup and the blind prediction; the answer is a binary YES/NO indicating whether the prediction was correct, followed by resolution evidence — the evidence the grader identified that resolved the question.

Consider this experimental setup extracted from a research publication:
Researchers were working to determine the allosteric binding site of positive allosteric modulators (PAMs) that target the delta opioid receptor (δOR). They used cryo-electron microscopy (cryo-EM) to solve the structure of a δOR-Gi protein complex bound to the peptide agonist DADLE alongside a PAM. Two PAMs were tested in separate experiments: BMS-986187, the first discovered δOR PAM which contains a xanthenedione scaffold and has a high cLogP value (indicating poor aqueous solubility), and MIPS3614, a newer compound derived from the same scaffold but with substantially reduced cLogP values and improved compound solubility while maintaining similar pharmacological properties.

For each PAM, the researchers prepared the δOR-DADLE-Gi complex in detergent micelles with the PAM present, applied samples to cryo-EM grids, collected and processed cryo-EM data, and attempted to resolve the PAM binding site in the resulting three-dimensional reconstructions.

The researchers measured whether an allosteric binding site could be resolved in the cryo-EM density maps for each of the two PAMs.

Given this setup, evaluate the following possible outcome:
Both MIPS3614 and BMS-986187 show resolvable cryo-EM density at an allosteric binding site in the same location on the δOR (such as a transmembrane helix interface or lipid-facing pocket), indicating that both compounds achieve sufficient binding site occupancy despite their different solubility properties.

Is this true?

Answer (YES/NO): NO